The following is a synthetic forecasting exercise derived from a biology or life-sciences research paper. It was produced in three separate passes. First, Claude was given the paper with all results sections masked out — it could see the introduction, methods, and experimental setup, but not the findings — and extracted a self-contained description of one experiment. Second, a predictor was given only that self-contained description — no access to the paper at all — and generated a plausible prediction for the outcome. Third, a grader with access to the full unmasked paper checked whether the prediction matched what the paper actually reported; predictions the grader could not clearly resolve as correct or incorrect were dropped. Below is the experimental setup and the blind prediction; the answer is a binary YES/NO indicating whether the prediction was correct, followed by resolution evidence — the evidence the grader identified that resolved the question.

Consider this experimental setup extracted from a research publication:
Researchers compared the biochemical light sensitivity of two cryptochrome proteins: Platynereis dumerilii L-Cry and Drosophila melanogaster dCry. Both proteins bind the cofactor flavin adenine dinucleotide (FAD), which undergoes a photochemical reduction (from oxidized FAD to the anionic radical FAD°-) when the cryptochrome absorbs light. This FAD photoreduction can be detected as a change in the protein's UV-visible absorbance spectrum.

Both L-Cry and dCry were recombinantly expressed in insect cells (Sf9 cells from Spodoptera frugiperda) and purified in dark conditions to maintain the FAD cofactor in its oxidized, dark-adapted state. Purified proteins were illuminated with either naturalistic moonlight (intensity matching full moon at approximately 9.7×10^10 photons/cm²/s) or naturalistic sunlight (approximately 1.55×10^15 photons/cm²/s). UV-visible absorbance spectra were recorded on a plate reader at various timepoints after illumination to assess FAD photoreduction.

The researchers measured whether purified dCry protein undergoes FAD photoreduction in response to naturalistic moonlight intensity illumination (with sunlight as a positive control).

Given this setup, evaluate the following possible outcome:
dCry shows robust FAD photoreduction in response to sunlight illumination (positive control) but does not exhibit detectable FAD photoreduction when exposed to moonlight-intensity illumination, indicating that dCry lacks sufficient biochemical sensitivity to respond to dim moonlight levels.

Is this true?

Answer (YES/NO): YES